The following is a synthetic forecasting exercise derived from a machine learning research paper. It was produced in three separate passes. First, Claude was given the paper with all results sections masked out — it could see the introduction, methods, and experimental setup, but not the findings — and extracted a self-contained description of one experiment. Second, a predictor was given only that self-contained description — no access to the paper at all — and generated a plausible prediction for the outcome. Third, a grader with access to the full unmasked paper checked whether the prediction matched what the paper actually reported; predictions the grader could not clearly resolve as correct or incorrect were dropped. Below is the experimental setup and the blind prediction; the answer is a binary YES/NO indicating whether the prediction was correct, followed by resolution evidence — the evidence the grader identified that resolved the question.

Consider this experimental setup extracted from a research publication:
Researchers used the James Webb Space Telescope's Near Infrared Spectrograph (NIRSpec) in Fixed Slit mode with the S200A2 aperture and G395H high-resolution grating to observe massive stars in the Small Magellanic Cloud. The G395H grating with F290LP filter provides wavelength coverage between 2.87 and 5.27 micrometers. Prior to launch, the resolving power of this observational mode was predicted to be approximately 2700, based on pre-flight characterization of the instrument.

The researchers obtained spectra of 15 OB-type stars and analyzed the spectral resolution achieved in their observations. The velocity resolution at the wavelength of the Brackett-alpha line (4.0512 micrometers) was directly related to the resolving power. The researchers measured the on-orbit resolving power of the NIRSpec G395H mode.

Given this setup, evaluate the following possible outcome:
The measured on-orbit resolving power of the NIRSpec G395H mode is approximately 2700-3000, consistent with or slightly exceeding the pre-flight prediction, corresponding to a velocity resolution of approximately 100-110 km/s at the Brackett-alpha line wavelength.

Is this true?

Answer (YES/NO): NO